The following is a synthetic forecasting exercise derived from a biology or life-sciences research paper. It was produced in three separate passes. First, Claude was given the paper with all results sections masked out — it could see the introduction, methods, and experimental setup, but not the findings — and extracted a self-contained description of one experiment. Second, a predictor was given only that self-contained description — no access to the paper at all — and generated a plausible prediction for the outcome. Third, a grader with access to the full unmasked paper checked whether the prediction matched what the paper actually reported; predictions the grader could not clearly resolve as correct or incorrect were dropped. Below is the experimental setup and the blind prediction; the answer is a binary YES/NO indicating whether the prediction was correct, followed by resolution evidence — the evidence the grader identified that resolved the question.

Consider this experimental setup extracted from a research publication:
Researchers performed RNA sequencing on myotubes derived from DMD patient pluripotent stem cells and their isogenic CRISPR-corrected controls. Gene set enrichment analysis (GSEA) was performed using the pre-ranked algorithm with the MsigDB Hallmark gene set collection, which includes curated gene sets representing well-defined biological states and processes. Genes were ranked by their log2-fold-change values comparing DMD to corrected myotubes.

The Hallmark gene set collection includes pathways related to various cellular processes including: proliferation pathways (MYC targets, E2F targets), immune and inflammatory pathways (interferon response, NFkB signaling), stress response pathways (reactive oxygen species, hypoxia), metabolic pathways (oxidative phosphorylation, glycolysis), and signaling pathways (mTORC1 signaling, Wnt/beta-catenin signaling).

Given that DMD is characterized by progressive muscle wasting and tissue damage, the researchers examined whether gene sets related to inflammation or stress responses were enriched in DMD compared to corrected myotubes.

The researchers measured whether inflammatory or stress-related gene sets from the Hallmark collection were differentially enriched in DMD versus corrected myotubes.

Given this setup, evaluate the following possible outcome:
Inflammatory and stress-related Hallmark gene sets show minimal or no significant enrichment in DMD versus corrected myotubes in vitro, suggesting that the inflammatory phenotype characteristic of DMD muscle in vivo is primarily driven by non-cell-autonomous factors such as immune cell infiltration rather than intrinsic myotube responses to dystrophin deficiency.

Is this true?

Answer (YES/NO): NO